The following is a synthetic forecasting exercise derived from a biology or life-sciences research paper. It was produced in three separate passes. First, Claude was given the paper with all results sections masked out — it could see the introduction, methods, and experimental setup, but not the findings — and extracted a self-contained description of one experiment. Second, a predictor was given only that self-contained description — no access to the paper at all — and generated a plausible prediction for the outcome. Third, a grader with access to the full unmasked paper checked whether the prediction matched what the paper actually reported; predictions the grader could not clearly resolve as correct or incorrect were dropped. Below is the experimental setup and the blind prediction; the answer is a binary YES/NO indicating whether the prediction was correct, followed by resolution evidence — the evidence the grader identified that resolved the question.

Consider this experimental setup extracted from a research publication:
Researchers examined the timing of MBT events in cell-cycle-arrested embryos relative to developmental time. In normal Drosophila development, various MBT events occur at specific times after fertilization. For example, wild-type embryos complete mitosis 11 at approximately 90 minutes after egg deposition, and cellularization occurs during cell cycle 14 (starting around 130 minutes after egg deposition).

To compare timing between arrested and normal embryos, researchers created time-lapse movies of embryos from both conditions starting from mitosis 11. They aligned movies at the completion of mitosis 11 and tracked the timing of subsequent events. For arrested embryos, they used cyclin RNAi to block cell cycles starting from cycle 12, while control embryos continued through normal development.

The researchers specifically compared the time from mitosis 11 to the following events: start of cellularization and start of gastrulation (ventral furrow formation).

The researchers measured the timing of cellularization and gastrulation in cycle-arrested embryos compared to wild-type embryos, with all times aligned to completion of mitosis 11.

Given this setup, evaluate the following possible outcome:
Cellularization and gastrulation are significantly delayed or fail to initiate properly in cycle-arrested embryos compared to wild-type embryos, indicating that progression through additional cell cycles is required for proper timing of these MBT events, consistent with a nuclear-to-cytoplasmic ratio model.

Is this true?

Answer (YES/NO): NO